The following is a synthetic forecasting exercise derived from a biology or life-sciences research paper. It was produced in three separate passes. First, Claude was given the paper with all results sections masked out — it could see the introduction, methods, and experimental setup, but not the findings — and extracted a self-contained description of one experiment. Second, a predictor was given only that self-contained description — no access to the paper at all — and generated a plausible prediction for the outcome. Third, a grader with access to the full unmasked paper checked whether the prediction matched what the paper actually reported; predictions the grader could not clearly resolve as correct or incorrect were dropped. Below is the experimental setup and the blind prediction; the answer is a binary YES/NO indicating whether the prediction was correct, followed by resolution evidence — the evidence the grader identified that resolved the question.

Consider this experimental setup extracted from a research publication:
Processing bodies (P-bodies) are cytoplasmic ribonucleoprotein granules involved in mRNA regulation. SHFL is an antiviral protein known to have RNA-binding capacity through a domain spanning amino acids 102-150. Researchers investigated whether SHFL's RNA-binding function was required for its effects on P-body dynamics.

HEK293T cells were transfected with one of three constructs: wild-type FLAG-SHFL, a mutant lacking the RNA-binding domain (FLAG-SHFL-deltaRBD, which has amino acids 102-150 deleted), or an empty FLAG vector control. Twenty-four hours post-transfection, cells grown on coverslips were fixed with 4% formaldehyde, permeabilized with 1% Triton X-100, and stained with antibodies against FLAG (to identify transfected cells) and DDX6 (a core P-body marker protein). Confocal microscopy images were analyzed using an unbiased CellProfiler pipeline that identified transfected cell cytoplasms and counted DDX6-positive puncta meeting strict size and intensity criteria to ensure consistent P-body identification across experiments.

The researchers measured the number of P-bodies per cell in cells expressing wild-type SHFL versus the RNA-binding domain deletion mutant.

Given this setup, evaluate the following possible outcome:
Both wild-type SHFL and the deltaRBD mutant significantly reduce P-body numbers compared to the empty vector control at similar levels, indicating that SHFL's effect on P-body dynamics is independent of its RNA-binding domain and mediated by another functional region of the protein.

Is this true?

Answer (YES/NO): YES